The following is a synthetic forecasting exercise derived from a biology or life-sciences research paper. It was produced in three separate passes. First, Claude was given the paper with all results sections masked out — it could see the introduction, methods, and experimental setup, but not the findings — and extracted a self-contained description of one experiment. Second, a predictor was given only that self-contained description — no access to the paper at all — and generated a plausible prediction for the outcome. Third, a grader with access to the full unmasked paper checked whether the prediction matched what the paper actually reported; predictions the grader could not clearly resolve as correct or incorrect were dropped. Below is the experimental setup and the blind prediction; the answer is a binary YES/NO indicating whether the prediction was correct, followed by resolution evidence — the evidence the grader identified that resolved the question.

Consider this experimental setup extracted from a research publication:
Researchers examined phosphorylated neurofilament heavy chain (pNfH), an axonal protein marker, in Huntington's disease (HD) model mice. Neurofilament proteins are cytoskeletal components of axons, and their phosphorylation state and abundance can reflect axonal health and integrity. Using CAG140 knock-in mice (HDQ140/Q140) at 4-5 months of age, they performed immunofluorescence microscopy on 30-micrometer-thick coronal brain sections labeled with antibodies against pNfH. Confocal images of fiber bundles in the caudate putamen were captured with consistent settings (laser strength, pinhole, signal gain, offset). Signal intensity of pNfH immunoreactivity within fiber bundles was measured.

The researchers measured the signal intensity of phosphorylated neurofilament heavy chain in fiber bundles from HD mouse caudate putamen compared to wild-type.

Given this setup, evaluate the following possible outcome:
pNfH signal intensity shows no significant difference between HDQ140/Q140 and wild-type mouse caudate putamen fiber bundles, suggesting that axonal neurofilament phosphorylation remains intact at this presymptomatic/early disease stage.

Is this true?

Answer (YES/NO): YES